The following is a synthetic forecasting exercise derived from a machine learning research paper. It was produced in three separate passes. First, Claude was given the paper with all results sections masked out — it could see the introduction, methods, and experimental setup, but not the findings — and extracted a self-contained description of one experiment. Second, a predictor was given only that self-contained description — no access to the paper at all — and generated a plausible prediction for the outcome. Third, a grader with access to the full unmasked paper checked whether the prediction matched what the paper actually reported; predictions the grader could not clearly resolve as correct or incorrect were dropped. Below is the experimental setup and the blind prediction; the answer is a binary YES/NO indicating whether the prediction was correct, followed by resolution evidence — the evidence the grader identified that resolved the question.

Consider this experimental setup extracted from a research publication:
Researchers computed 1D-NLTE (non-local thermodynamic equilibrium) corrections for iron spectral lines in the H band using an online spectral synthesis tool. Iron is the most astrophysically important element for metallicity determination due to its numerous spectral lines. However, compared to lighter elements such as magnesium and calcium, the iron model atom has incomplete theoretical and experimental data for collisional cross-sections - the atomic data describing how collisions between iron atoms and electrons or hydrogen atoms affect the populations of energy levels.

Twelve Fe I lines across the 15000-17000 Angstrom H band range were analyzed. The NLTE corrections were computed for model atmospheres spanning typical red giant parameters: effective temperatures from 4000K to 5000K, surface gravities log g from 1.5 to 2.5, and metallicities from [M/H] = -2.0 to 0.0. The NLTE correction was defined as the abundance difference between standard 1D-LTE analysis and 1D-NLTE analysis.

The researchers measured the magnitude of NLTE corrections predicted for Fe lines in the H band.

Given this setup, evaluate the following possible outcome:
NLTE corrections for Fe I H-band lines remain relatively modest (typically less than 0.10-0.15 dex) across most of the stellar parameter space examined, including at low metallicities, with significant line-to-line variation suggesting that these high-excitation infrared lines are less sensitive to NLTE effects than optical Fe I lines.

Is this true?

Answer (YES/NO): YES